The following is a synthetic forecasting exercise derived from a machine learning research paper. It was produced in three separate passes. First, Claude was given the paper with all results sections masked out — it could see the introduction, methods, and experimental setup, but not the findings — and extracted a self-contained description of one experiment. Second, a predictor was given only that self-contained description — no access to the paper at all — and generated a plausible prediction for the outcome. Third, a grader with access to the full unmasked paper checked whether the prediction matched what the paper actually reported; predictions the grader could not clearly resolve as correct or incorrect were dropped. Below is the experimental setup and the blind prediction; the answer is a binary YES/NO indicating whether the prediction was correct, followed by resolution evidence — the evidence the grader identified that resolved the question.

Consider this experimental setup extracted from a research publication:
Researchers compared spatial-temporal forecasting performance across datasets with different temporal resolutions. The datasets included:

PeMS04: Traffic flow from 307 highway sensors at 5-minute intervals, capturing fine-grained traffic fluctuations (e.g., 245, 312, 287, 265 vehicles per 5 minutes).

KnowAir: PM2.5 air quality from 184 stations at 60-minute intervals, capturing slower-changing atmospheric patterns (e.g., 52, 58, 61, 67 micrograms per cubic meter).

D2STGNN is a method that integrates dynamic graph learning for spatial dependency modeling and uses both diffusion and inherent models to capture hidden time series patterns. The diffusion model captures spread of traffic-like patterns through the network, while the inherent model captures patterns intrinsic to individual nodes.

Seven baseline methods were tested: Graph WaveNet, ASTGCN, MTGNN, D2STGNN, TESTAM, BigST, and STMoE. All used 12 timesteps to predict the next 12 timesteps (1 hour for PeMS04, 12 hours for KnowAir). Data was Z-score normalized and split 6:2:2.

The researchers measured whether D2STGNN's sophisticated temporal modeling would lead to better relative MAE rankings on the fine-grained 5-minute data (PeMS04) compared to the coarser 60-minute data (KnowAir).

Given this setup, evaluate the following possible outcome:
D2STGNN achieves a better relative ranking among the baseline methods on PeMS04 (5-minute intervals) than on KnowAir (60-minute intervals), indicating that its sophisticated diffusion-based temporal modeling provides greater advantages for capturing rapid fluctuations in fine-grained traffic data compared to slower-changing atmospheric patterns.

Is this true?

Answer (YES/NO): NO